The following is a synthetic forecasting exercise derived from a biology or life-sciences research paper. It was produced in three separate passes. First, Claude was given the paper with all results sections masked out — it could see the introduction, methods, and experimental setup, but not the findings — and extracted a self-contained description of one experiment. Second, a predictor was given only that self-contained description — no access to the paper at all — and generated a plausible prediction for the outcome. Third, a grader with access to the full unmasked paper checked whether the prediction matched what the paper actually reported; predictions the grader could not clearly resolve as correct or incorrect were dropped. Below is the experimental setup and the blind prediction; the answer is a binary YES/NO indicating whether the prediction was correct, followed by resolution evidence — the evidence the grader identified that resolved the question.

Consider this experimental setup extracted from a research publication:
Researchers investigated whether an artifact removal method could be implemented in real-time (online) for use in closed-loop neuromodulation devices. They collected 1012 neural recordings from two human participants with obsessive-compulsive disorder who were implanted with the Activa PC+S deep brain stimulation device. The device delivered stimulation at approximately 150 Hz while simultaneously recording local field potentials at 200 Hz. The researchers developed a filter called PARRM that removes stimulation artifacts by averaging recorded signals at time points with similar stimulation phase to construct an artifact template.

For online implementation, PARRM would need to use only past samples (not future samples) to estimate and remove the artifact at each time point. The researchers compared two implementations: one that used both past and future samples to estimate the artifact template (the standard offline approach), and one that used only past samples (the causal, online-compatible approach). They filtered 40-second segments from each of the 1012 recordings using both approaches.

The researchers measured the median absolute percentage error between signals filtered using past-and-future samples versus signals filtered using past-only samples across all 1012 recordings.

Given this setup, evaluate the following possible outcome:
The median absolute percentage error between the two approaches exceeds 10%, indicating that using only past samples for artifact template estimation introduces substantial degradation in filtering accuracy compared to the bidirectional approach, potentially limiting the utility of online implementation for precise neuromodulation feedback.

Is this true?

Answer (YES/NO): NO